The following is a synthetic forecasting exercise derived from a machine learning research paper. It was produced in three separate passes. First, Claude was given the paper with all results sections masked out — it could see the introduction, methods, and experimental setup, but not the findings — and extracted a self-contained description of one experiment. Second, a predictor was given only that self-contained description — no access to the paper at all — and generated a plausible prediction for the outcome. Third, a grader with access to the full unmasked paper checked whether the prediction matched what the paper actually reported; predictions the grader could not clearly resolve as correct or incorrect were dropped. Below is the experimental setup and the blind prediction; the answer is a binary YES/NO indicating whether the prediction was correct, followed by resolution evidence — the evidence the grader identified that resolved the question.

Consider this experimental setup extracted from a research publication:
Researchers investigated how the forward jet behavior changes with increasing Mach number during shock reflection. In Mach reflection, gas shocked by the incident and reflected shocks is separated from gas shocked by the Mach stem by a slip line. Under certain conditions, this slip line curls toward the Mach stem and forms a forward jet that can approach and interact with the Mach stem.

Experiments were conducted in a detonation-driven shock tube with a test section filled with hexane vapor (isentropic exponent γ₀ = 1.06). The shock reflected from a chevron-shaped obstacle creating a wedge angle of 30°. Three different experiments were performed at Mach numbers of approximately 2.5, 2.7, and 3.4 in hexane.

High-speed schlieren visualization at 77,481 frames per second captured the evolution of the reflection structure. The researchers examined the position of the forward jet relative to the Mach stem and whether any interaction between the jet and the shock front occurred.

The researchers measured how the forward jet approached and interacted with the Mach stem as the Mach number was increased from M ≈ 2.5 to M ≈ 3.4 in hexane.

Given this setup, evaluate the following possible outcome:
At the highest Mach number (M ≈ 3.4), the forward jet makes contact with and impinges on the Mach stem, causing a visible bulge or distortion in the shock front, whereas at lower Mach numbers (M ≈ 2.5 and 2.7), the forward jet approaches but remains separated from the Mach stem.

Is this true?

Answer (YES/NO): NO